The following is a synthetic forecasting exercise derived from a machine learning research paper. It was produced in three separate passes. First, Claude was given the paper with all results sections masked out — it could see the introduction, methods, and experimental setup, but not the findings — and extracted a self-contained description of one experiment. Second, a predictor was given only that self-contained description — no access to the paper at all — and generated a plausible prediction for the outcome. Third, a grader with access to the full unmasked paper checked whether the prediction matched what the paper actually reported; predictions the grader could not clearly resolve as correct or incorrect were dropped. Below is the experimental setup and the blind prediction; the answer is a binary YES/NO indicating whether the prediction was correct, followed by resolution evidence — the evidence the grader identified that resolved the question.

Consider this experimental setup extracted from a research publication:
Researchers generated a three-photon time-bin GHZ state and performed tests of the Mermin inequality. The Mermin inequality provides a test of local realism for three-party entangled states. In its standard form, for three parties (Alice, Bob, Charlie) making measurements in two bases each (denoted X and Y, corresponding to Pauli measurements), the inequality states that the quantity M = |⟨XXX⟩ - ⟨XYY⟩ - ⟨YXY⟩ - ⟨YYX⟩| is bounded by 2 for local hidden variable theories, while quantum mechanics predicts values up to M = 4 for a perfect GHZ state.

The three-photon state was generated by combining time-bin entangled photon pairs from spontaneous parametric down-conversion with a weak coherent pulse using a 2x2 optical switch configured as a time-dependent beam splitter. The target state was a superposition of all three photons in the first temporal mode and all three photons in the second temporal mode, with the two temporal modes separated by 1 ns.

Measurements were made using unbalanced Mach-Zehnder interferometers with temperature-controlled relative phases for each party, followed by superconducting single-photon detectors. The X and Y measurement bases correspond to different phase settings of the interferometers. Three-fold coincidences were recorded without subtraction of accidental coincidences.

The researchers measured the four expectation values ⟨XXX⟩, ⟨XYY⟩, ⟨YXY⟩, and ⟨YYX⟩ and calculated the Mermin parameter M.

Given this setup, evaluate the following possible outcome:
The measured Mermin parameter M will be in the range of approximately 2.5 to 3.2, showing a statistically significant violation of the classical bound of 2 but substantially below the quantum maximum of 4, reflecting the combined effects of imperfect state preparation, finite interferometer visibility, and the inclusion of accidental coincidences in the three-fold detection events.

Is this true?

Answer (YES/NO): YES